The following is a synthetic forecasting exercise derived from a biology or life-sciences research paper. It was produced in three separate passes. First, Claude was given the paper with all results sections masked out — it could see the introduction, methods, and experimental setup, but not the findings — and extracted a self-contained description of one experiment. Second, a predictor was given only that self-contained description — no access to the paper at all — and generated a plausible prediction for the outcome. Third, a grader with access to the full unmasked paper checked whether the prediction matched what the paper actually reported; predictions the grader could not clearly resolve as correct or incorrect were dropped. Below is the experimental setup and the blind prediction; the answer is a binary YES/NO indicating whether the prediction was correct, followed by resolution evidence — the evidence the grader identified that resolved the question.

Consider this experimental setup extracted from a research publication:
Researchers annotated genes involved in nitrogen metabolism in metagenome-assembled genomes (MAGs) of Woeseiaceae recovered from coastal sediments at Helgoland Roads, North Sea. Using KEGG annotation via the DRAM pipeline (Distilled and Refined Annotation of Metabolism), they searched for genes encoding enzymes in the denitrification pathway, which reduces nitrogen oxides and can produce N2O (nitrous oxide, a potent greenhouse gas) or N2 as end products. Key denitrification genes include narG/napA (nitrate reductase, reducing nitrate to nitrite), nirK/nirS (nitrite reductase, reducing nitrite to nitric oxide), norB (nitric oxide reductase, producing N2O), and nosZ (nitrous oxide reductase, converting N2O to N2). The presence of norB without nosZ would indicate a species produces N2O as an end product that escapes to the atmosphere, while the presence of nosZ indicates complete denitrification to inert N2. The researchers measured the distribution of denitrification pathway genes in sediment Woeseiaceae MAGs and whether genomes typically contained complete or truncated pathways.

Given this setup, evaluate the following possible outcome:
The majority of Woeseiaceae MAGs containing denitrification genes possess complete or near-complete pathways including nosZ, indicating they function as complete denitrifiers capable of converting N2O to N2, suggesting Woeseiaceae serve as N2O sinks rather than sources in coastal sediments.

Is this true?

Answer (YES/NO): NO